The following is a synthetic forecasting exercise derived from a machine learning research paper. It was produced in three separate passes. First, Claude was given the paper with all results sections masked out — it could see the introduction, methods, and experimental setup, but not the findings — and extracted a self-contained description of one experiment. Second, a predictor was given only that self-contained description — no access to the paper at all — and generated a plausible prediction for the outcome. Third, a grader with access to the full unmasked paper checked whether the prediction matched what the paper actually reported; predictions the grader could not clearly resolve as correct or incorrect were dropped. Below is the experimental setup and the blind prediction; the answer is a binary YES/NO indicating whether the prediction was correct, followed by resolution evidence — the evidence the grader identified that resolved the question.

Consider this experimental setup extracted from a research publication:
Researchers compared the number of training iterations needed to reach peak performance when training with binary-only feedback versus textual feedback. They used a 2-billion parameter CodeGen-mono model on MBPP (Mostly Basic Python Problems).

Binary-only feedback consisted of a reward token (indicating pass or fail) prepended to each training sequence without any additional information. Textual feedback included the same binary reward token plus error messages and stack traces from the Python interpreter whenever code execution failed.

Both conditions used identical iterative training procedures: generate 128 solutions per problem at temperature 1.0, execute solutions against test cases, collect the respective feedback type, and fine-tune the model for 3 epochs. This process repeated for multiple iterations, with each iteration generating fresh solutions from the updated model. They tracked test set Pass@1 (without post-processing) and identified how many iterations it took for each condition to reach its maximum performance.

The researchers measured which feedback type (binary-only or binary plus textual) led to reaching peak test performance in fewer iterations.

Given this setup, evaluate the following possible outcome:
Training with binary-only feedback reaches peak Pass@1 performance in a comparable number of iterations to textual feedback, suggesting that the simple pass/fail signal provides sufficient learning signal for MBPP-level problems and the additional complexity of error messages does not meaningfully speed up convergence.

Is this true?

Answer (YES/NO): NO